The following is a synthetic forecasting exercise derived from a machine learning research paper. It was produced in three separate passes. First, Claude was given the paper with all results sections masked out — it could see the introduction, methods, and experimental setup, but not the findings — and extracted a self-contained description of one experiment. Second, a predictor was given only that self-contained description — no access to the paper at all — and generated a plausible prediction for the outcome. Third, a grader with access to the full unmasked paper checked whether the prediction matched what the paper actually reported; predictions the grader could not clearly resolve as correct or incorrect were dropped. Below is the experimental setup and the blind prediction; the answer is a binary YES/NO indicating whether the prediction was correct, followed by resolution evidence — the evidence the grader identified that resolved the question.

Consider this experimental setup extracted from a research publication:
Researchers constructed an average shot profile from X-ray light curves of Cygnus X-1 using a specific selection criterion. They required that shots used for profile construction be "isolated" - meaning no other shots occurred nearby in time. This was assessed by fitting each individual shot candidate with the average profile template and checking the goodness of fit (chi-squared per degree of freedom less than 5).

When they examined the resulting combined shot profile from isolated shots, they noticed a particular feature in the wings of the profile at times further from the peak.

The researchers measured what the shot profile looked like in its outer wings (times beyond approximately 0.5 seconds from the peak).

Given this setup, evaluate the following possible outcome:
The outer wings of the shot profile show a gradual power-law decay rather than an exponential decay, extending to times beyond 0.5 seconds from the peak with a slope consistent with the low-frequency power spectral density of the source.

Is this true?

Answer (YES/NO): NO